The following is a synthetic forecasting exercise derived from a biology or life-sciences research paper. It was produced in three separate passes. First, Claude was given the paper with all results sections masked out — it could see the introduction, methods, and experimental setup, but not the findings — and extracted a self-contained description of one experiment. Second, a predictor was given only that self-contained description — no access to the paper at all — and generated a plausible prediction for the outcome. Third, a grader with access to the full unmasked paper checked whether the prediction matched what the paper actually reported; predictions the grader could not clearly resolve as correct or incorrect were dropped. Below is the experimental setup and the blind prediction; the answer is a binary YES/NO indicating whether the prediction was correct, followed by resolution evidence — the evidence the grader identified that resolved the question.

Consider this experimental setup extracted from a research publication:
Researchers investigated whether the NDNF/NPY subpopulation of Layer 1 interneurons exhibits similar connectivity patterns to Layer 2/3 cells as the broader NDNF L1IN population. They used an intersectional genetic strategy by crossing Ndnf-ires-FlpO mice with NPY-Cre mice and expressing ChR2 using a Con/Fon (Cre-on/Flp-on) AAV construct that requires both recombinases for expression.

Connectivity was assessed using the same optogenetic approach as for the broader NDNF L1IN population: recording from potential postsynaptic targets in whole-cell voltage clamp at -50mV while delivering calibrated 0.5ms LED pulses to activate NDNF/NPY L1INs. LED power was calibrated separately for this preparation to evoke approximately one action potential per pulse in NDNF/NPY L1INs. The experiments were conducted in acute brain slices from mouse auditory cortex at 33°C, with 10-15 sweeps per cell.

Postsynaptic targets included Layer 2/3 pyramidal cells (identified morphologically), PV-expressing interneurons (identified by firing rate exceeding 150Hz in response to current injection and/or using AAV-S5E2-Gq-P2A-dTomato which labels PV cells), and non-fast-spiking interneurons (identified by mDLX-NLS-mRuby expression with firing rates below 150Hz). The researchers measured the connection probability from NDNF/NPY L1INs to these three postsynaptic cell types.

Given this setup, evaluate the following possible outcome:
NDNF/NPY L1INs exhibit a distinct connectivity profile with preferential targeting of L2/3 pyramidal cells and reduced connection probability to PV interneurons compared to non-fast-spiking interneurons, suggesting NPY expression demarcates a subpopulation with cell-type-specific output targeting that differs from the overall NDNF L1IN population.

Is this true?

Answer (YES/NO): NO